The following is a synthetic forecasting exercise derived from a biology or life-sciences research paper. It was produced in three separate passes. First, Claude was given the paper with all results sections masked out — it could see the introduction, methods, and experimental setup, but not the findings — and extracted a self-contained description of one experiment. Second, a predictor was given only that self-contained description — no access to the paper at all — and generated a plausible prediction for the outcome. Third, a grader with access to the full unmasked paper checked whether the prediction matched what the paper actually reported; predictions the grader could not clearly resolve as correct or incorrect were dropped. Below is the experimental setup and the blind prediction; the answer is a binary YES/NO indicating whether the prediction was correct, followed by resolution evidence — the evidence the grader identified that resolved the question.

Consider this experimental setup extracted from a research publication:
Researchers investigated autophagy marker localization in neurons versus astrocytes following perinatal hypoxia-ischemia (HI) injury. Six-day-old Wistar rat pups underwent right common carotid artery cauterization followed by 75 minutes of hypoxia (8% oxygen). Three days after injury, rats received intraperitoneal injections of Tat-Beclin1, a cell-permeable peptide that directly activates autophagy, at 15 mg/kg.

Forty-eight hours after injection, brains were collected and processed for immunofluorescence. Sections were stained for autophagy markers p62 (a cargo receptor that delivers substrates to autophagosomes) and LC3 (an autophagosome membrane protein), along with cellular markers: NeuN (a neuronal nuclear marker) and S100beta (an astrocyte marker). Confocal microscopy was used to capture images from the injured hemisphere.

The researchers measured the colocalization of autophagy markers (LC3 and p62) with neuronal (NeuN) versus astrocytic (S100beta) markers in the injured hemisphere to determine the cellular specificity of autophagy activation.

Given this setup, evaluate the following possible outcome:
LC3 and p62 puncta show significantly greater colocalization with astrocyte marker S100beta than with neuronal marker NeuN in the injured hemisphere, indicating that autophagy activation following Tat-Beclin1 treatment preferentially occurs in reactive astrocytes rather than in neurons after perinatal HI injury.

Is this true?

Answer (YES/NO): NO